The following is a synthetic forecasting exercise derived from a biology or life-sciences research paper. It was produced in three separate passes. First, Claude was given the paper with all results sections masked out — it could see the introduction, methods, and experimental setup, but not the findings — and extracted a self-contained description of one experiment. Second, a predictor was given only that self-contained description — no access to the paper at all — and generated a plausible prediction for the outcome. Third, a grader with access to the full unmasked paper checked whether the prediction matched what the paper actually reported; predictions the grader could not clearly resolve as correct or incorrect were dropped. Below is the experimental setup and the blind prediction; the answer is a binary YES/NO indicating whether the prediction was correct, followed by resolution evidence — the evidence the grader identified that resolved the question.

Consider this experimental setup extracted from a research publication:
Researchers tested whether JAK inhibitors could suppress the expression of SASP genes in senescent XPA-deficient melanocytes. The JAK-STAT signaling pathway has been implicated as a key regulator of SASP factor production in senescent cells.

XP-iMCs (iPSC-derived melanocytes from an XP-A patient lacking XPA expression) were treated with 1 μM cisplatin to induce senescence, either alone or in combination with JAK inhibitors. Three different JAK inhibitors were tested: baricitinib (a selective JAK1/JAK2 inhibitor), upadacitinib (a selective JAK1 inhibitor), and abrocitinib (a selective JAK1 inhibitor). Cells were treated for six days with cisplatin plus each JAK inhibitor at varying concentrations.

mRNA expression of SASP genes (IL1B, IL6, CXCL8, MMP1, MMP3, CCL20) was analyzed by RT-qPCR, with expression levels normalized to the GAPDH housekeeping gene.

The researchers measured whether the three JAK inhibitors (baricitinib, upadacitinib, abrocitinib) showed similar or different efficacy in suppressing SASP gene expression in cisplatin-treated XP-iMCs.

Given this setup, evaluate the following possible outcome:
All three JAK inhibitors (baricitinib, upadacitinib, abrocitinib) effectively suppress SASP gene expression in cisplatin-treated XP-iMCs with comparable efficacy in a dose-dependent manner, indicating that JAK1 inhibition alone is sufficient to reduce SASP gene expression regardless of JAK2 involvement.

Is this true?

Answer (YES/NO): NO